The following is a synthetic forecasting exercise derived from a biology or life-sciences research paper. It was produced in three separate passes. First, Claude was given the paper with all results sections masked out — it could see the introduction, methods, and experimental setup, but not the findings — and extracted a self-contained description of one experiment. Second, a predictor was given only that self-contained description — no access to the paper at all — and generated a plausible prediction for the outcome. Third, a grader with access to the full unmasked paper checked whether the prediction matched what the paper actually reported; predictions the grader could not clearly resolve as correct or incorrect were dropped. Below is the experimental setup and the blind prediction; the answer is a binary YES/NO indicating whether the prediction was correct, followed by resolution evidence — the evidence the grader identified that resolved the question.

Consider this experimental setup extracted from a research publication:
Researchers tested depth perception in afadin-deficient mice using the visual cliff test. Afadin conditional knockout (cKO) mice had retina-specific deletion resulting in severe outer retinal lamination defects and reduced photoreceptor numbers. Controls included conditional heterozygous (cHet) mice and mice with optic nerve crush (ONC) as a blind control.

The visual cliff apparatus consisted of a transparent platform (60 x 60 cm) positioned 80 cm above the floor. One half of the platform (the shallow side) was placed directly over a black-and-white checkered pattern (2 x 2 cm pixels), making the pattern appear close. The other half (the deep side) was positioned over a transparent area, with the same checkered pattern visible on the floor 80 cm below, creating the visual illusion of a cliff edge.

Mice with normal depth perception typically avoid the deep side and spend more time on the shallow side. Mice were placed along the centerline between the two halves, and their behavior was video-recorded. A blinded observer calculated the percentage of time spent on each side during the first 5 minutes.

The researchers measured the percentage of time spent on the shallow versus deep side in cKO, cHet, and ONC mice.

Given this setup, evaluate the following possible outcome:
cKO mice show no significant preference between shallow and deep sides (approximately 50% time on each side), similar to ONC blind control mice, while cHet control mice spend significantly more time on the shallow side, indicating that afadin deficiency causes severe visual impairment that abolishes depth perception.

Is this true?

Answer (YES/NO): NO